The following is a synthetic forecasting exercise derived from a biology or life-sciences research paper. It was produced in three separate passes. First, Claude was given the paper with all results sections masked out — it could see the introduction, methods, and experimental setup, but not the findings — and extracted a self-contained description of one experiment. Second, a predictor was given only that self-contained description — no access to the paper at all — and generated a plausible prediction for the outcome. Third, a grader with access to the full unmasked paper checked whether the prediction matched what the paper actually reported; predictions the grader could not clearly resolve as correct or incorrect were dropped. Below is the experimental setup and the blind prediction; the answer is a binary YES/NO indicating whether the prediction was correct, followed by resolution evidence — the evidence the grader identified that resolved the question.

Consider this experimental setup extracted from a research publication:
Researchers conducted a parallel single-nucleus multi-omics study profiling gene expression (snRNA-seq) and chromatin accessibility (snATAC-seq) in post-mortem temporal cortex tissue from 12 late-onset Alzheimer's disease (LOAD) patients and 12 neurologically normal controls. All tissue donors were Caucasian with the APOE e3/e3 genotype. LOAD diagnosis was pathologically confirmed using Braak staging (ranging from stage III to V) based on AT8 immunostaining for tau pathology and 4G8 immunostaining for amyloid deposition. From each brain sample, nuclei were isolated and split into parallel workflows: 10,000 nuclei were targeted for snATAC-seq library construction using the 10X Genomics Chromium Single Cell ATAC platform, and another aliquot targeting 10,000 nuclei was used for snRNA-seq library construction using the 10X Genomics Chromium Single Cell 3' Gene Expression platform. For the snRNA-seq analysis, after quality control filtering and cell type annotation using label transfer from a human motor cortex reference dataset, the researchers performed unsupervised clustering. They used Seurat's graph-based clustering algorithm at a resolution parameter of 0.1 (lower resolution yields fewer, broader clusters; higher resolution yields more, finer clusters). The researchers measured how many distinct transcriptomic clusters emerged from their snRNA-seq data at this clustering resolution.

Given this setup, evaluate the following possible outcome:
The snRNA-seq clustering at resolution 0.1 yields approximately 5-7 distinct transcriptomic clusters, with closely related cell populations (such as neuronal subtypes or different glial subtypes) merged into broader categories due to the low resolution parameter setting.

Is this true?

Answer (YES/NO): NO